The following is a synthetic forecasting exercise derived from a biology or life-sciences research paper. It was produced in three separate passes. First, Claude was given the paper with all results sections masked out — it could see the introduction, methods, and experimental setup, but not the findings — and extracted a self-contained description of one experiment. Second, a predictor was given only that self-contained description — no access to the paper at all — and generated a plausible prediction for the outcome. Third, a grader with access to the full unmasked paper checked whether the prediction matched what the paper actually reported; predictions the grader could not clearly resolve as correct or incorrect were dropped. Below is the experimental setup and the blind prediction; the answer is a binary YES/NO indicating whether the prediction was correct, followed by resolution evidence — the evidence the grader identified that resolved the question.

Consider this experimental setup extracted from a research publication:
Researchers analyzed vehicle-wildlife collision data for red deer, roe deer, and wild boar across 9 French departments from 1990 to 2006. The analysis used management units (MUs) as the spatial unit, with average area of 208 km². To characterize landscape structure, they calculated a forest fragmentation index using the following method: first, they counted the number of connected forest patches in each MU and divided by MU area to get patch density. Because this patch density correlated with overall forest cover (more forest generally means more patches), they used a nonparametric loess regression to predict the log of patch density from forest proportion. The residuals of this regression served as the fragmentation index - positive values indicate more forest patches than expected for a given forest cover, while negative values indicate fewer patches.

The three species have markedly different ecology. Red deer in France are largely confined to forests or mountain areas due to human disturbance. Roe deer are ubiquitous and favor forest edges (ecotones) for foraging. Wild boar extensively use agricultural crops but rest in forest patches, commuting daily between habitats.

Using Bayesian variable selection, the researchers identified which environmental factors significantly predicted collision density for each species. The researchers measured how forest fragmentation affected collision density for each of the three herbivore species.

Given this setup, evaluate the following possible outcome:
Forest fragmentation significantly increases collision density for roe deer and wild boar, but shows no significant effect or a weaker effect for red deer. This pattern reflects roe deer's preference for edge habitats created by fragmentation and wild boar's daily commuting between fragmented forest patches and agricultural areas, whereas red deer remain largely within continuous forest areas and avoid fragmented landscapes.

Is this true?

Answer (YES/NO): NO